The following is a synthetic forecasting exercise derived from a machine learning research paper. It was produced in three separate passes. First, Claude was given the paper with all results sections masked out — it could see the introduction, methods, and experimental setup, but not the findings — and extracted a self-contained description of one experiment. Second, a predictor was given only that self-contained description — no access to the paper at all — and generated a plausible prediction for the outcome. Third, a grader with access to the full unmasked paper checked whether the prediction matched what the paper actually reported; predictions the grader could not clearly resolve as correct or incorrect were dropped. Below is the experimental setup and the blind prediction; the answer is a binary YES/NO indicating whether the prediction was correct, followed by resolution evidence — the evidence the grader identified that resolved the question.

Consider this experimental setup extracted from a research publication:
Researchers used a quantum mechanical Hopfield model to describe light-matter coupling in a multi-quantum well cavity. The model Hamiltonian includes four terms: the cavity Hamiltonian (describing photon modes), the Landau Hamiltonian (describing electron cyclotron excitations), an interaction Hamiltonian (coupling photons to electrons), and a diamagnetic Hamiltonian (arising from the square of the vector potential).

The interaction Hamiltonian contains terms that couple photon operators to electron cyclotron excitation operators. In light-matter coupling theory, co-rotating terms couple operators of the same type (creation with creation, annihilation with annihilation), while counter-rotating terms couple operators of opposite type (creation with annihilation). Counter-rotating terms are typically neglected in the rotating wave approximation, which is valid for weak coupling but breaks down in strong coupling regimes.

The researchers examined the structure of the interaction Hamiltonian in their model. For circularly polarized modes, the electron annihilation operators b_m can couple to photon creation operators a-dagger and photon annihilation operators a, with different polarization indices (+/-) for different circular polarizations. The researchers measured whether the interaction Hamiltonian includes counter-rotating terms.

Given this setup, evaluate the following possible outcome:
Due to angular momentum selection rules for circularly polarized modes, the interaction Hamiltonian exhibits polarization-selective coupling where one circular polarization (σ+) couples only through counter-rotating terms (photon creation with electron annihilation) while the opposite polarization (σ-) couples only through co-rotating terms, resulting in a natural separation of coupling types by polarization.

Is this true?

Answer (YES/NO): NO